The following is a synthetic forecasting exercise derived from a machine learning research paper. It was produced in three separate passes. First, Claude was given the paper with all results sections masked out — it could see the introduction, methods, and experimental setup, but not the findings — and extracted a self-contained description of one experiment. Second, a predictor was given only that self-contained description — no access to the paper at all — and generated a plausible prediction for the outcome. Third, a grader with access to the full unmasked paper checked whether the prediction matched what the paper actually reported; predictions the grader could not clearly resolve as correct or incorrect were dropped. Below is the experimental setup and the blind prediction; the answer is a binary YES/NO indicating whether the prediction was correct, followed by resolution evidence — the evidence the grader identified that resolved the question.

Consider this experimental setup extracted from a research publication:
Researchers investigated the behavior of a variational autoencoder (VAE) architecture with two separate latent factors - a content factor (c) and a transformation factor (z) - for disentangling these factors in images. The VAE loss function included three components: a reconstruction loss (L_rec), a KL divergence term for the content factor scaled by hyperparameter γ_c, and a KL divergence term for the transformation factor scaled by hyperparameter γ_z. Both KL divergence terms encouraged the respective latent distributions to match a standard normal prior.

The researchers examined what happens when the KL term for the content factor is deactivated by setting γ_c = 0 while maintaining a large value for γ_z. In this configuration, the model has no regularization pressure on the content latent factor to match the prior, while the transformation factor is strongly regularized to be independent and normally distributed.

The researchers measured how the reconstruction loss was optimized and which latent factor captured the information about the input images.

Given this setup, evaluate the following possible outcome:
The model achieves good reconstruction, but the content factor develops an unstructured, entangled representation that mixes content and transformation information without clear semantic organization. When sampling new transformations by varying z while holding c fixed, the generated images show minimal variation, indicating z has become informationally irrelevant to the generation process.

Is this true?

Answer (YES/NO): NO